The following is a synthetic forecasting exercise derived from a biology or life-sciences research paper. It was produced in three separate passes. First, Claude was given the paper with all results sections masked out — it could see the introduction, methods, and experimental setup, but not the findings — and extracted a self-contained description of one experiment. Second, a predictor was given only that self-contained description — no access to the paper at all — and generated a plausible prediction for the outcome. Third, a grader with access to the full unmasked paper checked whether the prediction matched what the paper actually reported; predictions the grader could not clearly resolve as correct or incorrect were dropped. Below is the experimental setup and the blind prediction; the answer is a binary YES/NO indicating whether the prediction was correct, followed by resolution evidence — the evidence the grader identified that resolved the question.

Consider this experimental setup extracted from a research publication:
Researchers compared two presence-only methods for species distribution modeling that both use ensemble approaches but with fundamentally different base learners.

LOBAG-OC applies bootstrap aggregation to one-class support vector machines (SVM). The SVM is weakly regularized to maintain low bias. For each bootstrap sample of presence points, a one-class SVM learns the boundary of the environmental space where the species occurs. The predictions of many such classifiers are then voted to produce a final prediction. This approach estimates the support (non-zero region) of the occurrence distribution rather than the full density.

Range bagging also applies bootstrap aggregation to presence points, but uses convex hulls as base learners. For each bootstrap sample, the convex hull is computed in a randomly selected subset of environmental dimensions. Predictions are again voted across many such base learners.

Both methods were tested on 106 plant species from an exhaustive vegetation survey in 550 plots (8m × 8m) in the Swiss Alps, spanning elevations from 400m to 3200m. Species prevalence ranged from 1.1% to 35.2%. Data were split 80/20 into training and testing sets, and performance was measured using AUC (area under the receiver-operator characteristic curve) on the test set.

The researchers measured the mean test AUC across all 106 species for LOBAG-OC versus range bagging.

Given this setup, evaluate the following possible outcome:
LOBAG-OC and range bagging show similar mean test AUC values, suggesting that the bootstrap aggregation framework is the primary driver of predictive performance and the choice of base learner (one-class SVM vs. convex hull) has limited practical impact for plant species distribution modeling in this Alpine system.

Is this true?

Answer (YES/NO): NO